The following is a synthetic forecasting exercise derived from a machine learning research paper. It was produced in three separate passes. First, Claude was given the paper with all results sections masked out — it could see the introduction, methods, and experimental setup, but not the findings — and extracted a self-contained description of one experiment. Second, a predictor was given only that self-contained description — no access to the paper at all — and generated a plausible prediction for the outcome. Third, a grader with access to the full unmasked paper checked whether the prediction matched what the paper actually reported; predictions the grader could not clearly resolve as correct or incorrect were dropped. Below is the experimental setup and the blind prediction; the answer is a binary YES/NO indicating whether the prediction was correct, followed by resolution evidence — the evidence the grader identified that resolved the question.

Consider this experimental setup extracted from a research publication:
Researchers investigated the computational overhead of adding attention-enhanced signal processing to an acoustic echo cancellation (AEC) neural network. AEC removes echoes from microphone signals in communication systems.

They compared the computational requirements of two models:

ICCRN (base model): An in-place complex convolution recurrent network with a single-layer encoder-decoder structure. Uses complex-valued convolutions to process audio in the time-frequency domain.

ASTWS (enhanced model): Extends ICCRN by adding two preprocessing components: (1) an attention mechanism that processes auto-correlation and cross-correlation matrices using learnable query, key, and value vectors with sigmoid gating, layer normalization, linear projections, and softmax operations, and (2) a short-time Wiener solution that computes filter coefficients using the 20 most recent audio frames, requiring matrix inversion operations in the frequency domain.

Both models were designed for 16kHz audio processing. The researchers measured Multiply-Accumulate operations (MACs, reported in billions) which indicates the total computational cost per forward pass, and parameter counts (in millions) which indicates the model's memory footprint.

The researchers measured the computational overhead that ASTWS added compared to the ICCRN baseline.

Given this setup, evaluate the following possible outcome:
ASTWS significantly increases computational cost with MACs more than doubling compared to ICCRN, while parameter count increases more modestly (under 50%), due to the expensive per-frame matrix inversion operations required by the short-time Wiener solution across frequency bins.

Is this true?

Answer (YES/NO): NO